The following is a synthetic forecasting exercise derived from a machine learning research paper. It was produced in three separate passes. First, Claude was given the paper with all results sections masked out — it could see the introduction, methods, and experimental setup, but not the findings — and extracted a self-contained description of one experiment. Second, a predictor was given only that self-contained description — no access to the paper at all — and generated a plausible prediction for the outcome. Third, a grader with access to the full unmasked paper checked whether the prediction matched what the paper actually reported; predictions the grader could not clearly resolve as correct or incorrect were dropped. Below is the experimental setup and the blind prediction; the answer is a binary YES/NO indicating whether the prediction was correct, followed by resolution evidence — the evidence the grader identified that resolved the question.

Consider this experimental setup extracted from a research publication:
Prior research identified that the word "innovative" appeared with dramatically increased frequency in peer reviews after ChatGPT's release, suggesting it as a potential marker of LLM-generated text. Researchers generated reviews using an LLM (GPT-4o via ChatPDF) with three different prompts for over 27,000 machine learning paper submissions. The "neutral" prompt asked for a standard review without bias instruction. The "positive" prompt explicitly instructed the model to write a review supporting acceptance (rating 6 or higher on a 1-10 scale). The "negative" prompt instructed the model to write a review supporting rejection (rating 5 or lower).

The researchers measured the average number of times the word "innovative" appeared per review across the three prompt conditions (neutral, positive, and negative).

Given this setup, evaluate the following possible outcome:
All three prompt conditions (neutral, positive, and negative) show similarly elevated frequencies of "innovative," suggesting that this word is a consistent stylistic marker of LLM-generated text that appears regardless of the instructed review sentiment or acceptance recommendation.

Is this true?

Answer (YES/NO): NO